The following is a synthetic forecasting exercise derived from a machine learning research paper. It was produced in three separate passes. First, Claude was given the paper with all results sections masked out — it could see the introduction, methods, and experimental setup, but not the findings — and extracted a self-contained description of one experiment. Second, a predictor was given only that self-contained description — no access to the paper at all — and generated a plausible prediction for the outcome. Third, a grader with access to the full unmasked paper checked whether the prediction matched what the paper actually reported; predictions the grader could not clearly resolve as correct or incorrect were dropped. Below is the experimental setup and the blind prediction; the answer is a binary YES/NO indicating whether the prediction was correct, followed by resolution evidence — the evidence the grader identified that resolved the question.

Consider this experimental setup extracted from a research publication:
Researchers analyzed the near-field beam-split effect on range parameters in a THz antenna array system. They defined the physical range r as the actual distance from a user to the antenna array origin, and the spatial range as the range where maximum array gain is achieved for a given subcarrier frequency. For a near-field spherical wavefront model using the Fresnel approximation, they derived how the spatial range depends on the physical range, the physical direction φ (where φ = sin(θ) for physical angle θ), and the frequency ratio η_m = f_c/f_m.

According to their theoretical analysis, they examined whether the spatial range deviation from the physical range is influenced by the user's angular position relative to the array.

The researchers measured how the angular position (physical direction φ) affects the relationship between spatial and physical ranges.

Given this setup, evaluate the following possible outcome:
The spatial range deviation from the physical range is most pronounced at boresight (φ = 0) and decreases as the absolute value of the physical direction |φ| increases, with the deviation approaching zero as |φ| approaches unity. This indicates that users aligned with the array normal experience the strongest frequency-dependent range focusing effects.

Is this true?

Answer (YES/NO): NO